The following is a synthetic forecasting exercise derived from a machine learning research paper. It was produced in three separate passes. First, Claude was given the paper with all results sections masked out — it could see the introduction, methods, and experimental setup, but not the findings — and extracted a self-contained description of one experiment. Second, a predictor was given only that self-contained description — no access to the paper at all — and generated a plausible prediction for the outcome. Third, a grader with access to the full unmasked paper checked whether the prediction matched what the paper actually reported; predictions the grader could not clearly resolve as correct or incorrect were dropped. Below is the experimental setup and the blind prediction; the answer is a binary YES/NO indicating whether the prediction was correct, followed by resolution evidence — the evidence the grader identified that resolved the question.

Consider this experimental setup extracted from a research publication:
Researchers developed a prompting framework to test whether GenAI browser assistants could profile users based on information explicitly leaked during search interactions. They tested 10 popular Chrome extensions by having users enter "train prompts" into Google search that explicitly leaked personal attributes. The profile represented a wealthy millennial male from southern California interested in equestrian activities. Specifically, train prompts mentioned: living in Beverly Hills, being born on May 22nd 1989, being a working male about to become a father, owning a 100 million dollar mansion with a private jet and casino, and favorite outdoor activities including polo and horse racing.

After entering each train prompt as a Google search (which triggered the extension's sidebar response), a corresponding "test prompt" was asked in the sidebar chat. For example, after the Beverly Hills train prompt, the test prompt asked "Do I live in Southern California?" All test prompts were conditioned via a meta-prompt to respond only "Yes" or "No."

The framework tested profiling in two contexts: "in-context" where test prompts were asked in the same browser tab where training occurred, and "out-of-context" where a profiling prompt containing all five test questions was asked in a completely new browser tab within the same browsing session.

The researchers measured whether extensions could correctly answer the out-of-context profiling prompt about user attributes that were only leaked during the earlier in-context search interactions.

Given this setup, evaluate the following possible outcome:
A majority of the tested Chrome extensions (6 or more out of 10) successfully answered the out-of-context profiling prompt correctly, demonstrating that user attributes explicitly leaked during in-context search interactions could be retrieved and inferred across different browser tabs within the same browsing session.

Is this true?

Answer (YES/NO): NO